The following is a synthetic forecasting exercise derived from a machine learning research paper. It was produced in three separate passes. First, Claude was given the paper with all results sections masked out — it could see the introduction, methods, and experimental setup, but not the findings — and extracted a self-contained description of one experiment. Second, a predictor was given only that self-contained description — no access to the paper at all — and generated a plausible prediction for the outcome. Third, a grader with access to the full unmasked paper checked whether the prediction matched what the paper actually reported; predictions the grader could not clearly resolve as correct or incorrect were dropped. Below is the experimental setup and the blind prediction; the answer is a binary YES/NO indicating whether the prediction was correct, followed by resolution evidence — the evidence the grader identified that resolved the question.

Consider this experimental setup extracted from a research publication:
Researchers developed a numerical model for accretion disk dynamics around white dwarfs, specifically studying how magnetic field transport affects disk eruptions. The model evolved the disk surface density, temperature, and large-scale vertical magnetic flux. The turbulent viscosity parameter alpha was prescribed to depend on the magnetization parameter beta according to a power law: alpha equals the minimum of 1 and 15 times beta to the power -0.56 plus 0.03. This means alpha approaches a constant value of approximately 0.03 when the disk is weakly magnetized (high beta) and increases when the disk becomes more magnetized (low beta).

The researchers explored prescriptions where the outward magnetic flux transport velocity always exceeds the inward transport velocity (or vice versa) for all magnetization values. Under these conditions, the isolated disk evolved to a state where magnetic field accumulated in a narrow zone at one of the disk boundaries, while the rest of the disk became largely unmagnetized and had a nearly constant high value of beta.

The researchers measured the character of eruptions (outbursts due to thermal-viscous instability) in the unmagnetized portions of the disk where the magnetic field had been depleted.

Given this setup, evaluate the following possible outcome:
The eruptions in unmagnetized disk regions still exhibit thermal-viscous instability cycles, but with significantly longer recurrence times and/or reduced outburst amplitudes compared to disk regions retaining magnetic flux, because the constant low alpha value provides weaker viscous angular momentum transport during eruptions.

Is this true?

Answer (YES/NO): NO